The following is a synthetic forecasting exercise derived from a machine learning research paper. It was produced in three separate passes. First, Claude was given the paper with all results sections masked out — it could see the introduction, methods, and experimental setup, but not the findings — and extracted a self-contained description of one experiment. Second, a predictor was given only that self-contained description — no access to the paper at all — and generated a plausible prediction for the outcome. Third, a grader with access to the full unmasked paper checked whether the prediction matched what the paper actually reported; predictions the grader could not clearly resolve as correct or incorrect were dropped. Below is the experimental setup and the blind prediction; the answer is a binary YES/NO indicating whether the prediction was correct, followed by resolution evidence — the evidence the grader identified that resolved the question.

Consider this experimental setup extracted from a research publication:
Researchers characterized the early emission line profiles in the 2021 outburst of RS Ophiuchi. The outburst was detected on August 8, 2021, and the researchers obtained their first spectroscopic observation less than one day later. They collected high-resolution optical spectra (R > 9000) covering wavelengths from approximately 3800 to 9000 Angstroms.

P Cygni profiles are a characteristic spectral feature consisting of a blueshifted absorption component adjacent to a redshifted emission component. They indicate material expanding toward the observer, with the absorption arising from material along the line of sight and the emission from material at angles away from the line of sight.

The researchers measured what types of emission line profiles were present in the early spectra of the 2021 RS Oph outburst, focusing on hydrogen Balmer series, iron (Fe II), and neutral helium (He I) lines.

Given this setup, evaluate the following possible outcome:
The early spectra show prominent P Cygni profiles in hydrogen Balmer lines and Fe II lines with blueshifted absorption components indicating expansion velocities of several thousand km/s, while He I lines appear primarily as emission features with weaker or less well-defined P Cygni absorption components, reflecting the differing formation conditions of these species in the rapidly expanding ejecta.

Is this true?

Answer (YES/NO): NO